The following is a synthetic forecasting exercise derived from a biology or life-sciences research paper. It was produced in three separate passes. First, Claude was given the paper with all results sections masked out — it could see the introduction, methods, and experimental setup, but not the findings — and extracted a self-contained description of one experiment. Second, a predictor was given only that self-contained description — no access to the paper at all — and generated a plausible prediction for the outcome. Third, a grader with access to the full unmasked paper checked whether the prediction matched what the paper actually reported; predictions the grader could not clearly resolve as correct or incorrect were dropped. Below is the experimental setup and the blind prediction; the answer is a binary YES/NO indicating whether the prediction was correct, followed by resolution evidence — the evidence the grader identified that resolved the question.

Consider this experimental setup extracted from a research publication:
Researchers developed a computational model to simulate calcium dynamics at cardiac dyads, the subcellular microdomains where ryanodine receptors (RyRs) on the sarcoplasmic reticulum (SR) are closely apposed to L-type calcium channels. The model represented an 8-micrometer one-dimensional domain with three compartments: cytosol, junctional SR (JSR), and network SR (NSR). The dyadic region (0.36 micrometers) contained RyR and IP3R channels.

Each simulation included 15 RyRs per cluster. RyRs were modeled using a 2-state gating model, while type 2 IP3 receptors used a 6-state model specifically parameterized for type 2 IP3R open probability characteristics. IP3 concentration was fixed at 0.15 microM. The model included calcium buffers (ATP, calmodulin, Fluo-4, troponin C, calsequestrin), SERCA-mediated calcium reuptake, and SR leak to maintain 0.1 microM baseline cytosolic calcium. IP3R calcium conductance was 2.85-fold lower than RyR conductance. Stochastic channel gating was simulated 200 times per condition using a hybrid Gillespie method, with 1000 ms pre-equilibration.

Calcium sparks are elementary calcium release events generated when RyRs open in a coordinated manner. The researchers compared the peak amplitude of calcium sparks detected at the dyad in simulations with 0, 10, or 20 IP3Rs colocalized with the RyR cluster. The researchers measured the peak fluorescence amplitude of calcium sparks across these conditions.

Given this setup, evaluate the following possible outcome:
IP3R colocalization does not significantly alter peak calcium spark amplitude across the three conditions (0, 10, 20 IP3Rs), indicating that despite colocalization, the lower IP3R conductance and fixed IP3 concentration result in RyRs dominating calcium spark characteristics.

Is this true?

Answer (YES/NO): NO